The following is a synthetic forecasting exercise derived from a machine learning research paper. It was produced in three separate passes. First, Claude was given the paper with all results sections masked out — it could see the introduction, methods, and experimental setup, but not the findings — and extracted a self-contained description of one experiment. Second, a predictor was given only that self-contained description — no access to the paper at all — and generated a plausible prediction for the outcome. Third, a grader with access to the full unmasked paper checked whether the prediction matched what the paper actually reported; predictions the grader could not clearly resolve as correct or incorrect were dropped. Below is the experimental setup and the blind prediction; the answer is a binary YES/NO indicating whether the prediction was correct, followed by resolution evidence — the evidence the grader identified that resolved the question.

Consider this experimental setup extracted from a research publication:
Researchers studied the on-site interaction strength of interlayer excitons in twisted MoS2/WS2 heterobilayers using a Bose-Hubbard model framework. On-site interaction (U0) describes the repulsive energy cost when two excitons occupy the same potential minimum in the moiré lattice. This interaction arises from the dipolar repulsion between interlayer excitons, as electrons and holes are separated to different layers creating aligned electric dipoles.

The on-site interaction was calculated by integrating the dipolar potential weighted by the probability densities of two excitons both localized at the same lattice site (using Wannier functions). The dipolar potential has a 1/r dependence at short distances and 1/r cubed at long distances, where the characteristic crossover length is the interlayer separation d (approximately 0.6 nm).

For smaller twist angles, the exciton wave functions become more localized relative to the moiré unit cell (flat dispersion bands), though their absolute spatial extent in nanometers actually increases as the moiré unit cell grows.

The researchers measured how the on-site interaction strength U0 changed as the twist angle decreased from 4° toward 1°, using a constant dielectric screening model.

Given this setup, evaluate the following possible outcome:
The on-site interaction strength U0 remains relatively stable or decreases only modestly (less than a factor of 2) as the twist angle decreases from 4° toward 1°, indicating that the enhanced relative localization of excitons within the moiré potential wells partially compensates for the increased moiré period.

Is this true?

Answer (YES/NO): NO